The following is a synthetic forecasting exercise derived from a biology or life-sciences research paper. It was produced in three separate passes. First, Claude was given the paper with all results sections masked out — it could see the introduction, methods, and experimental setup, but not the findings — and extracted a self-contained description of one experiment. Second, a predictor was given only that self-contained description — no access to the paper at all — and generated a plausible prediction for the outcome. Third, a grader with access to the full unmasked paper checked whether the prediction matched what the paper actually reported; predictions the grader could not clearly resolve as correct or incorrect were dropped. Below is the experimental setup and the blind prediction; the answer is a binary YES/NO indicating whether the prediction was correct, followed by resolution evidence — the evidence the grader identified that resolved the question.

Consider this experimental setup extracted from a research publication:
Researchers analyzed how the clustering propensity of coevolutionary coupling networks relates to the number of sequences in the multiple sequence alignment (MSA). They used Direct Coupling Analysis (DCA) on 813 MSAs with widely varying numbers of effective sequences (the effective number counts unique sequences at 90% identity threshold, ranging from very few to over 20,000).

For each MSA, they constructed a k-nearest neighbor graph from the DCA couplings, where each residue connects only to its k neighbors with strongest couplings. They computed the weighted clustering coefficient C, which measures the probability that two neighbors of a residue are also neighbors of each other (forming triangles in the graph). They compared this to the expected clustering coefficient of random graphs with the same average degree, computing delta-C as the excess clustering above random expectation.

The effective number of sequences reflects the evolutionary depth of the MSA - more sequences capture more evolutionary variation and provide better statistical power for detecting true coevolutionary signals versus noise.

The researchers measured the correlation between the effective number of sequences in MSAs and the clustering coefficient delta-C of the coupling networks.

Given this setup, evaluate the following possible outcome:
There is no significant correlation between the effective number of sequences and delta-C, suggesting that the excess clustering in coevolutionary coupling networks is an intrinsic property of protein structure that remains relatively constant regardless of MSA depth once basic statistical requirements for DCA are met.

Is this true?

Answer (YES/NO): NO